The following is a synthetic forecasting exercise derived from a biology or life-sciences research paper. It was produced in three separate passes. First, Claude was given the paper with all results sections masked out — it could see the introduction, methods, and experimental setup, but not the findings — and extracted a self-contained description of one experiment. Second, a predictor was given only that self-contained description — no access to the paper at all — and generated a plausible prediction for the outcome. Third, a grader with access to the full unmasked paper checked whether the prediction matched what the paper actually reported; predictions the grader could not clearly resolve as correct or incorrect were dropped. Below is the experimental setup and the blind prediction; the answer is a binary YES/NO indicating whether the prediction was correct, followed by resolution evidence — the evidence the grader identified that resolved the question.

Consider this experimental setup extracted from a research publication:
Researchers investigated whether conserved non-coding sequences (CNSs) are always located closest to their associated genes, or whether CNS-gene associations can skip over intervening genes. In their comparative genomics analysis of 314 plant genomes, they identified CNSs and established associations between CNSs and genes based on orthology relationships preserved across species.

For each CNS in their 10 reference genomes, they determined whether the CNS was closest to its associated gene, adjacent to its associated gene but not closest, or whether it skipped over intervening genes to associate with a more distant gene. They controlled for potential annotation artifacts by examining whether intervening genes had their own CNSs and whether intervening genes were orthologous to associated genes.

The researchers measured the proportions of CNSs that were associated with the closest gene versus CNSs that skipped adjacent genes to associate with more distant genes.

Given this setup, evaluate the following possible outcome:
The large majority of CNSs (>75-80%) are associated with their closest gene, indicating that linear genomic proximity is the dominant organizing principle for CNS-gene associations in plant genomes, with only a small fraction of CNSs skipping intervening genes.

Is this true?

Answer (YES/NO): NO